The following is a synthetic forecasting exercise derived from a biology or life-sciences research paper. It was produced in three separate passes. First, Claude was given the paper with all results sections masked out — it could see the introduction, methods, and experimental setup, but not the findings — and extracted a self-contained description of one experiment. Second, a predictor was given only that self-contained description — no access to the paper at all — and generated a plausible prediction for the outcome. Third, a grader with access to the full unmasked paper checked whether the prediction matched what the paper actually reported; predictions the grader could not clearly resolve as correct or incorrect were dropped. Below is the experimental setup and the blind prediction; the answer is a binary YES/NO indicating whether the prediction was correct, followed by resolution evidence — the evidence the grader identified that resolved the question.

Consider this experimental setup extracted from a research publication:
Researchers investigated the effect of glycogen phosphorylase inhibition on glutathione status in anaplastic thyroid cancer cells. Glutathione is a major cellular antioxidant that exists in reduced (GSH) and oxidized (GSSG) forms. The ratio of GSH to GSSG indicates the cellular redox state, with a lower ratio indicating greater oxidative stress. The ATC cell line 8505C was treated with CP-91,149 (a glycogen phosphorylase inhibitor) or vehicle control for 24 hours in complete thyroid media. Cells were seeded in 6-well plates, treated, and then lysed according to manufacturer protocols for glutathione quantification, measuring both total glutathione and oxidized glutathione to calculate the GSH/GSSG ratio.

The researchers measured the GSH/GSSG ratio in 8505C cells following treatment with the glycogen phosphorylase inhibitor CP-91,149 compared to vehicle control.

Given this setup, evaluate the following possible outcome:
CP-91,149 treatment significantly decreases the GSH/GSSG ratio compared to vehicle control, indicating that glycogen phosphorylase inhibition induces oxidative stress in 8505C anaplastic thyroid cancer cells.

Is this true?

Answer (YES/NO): YES